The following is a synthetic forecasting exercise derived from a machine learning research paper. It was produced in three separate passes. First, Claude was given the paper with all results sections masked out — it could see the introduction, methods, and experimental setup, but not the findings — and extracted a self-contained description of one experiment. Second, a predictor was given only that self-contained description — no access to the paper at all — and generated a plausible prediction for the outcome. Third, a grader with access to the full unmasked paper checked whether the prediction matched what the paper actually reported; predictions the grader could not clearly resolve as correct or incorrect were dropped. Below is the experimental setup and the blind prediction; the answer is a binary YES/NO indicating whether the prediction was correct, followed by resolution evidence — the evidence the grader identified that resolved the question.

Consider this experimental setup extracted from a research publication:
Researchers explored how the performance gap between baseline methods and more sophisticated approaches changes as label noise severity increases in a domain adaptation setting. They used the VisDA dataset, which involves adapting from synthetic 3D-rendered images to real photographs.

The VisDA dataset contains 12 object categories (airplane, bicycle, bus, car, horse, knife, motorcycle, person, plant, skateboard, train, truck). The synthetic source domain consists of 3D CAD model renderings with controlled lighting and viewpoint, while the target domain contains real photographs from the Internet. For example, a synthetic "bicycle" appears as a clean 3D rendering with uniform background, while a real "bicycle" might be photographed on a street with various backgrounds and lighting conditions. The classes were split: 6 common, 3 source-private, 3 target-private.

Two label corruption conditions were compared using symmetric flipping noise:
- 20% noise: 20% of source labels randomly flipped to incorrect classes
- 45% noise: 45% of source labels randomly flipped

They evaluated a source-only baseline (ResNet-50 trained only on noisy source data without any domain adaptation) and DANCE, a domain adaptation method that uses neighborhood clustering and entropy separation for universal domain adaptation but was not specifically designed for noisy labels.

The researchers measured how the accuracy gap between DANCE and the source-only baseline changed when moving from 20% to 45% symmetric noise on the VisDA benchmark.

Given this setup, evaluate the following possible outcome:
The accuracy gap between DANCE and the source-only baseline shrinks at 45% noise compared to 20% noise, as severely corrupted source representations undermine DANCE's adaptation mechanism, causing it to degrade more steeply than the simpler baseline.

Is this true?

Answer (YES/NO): NO